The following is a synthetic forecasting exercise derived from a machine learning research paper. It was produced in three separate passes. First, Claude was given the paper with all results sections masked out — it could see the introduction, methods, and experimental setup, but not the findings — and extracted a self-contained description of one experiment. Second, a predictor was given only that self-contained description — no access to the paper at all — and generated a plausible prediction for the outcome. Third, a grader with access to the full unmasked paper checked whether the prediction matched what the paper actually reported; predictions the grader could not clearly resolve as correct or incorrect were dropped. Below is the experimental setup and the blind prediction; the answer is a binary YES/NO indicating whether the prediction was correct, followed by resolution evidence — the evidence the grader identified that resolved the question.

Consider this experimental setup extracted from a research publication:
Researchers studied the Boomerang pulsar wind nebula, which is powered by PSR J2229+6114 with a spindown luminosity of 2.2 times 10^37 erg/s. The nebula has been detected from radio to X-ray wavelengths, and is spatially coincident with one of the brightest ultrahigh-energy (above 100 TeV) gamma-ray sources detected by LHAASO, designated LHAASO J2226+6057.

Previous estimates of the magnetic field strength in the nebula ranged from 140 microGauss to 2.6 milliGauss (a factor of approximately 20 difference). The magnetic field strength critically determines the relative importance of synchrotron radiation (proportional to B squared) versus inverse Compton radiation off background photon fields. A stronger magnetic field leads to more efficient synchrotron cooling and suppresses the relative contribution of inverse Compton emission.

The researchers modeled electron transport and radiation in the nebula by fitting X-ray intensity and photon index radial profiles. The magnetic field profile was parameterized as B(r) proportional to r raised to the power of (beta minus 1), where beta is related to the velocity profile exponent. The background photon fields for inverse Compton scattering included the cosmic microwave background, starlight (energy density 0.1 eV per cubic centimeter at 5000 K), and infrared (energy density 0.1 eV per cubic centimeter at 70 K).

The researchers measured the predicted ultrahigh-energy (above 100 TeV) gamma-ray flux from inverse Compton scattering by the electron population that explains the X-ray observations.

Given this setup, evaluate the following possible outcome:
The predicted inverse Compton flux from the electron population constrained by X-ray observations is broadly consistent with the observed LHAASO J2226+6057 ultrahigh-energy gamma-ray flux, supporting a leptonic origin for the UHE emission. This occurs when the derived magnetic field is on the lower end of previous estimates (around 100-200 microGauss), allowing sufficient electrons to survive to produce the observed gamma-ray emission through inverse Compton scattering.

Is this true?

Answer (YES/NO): NO